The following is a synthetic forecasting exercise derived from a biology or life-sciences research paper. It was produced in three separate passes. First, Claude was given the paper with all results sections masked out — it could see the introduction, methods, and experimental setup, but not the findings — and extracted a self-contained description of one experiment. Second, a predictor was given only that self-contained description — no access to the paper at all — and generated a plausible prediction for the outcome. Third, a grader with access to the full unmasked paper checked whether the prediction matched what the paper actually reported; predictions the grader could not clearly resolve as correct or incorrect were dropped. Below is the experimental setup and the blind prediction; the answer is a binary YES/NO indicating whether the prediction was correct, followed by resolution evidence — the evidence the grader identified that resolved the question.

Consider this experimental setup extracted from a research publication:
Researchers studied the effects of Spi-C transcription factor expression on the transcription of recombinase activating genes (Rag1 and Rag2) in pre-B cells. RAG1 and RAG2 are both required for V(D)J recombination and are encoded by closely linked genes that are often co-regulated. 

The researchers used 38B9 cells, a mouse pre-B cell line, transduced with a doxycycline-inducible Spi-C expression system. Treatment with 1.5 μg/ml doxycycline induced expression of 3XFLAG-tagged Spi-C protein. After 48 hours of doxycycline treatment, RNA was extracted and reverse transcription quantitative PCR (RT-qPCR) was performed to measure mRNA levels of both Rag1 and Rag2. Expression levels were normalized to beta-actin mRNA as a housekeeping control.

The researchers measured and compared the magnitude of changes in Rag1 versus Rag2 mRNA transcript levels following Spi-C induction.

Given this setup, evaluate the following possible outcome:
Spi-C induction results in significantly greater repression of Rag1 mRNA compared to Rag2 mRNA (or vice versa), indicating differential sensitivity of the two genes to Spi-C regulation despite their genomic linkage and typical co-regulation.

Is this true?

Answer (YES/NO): YES